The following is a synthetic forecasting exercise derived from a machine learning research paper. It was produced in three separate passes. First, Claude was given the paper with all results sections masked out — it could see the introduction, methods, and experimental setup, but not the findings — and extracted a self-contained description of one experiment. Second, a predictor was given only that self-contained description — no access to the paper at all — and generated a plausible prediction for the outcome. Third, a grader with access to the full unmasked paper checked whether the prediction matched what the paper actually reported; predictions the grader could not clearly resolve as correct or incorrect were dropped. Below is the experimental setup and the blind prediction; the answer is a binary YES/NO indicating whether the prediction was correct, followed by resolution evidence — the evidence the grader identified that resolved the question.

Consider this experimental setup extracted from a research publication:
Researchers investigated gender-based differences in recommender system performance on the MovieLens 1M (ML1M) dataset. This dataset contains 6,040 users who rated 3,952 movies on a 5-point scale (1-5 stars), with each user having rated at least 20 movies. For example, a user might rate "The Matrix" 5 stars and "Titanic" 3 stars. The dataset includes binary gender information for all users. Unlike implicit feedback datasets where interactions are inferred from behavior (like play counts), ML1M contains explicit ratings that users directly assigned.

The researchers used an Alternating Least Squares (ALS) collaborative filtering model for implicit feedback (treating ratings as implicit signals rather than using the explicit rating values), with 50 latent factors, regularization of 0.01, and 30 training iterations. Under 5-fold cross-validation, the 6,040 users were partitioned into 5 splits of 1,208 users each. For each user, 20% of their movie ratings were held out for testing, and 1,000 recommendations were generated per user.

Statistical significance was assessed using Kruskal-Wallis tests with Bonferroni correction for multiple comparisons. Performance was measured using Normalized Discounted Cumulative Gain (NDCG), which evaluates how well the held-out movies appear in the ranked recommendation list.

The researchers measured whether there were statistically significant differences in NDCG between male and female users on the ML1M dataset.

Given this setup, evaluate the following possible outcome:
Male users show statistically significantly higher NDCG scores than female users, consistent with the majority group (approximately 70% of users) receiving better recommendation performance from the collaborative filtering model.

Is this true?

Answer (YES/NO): YES